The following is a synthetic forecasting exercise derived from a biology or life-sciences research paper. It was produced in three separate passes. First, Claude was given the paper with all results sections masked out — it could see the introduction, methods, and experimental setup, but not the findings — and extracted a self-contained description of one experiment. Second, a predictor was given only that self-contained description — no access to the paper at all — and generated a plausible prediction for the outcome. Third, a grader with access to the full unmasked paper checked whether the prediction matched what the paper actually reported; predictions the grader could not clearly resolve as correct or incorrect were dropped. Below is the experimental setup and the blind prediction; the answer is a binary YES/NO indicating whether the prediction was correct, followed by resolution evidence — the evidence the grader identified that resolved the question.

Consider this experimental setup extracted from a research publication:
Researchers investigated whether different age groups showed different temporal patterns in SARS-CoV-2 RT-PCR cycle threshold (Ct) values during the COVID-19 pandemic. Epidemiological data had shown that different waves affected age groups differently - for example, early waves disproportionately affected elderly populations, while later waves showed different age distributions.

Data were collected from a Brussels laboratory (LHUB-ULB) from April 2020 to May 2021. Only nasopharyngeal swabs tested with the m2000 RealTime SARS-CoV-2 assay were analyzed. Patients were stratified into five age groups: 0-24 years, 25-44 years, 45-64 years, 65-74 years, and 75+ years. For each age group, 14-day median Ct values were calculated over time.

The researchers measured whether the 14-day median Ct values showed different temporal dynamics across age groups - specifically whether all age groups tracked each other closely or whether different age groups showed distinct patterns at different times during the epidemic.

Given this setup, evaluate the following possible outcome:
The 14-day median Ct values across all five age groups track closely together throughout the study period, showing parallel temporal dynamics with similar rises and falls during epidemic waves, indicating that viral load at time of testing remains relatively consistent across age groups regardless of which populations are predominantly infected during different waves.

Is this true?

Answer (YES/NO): YES